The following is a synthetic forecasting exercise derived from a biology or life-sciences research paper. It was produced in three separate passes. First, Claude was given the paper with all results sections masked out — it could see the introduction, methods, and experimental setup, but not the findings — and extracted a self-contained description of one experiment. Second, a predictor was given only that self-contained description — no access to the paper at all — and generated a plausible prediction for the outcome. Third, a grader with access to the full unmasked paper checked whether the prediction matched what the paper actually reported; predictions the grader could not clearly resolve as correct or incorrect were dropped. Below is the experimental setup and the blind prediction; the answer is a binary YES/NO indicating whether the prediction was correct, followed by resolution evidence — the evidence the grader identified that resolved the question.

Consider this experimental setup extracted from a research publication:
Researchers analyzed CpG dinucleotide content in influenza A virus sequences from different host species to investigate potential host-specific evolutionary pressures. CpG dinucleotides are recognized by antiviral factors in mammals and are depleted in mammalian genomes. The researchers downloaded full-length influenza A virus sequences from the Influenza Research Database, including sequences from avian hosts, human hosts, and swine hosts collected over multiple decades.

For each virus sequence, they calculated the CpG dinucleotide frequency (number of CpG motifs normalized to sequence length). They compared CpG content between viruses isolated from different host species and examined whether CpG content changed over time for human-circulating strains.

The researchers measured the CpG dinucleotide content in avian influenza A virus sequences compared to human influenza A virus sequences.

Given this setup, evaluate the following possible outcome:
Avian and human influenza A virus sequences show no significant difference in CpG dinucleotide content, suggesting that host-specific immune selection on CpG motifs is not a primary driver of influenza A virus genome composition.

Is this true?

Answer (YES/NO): NO